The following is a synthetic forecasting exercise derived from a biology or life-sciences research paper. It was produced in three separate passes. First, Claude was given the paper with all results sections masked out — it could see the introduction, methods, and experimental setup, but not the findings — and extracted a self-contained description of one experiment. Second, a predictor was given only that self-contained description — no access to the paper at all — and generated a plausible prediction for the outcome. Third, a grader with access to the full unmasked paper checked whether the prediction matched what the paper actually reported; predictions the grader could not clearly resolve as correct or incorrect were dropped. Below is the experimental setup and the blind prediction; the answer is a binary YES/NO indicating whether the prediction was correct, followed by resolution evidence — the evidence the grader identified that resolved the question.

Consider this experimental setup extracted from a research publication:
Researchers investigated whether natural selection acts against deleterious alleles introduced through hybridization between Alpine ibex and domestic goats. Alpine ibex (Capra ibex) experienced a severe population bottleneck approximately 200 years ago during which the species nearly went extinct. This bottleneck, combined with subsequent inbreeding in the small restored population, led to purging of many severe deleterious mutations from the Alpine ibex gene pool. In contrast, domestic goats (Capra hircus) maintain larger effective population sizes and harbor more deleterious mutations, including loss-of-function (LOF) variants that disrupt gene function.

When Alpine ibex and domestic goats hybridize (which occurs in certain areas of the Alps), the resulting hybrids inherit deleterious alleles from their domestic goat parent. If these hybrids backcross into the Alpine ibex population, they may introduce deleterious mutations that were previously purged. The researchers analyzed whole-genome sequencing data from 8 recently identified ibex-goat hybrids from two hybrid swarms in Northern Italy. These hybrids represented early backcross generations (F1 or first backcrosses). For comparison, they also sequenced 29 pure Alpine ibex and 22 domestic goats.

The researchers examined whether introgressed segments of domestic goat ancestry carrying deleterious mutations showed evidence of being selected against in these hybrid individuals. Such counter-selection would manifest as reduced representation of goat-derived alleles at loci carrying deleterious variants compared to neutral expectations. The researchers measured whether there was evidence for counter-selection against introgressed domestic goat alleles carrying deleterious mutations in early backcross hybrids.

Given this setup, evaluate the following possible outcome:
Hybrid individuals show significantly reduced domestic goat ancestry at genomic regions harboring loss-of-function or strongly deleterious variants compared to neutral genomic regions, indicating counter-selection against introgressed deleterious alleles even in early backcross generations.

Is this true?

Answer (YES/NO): NO